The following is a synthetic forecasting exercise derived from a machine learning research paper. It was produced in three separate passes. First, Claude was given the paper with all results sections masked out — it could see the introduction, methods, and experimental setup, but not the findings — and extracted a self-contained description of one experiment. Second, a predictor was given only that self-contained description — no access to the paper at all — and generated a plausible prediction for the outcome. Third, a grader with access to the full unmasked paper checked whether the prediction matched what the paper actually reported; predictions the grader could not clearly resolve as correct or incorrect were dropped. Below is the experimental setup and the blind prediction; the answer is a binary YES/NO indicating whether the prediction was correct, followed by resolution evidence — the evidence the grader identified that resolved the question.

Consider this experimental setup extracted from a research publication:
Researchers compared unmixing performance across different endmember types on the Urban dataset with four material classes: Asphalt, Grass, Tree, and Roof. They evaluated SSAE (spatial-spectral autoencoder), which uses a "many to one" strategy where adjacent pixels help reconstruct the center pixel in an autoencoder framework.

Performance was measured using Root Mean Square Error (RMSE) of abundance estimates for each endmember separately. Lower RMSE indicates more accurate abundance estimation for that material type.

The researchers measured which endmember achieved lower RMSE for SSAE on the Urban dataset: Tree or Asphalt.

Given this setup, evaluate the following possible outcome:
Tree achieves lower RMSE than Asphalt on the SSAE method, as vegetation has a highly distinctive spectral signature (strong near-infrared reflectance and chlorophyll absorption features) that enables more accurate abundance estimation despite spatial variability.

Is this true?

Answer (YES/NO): YES